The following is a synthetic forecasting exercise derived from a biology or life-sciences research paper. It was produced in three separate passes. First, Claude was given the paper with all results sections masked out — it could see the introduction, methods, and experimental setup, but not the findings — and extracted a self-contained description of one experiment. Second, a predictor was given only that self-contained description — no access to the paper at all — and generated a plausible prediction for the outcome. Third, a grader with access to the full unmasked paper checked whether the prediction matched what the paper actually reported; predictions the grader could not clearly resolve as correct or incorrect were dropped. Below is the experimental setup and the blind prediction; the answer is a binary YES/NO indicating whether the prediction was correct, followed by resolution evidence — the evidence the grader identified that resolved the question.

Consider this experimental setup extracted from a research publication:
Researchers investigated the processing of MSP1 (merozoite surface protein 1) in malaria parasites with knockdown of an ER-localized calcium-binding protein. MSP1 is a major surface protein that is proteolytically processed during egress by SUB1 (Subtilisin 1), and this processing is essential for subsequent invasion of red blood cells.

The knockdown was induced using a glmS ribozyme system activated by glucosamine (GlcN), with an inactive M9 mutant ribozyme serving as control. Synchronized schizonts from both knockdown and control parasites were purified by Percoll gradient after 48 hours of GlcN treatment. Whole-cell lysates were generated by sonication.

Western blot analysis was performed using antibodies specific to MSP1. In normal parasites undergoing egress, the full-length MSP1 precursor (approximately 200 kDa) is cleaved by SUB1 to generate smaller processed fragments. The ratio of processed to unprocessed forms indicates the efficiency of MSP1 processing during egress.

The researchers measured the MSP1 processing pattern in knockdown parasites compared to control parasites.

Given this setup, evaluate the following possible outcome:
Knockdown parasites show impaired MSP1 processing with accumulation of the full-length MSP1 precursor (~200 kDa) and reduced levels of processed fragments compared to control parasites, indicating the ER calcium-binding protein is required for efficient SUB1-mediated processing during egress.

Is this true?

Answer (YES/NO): YES